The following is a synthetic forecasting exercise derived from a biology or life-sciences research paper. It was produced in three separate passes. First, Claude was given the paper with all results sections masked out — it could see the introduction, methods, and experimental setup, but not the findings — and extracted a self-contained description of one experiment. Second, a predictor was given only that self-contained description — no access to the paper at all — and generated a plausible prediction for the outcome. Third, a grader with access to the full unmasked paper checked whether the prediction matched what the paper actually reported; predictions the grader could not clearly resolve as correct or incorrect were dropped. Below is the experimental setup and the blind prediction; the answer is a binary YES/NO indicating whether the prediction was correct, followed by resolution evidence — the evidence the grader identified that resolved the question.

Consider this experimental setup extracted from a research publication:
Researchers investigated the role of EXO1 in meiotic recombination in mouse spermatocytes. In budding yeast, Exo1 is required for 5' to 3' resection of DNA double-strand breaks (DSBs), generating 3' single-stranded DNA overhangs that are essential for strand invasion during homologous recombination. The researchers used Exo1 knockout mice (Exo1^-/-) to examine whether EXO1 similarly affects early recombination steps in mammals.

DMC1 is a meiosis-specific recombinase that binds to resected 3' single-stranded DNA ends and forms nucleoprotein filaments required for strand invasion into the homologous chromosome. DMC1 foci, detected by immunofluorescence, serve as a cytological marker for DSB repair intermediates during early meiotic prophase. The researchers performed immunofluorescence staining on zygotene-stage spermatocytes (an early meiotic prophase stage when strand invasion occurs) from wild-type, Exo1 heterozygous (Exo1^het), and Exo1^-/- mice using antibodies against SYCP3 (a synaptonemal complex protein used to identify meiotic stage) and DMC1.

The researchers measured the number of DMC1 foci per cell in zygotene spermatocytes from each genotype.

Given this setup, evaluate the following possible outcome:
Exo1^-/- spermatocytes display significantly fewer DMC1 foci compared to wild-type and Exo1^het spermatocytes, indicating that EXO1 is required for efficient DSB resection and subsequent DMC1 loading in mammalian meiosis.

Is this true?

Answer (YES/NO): NO